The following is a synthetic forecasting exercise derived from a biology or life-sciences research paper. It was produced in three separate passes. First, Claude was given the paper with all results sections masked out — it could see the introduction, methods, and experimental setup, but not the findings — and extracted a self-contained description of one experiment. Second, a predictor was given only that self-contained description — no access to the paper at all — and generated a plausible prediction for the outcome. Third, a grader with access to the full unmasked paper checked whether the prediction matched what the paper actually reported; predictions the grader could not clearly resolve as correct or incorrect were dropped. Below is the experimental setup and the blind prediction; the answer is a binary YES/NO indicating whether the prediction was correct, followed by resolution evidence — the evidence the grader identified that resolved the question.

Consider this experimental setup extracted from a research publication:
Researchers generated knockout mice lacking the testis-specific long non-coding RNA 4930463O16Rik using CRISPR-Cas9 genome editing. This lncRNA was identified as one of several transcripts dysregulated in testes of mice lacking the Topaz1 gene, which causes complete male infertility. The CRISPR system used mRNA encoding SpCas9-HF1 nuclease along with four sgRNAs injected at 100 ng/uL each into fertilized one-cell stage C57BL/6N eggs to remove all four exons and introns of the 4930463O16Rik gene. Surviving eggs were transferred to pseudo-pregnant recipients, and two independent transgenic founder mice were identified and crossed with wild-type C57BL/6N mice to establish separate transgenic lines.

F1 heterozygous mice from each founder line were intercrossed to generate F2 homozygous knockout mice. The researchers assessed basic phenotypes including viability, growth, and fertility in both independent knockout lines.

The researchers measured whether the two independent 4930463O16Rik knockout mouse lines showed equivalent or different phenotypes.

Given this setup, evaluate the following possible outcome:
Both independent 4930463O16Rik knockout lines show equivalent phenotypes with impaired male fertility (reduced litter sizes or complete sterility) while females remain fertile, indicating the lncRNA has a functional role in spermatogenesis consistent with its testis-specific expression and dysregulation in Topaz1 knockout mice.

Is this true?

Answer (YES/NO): NO